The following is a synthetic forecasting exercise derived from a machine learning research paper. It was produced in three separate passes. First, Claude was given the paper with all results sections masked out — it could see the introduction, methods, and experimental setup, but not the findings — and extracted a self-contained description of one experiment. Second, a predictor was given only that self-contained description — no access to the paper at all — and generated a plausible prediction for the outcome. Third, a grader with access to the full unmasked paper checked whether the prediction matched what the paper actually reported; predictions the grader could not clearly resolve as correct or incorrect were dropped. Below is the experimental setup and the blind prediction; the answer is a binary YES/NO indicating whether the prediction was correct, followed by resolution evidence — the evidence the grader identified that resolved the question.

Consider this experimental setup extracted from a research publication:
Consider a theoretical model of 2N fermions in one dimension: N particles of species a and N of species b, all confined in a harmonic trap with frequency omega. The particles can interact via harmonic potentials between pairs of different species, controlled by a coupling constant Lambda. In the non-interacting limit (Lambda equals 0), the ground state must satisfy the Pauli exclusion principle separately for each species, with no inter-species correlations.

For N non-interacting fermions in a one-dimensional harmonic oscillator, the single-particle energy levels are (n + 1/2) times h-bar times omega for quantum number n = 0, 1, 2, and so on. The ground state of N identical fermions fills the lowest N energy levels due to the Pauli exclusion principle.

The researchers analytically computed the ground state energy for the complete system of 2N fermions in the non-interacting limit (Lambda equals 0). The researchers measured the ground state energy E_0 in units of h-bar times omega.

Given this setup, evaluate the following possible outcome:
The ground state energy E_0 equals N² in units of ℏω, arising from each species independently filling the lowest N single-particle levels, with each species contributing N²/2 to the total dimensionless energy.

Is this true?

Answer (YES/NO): YES